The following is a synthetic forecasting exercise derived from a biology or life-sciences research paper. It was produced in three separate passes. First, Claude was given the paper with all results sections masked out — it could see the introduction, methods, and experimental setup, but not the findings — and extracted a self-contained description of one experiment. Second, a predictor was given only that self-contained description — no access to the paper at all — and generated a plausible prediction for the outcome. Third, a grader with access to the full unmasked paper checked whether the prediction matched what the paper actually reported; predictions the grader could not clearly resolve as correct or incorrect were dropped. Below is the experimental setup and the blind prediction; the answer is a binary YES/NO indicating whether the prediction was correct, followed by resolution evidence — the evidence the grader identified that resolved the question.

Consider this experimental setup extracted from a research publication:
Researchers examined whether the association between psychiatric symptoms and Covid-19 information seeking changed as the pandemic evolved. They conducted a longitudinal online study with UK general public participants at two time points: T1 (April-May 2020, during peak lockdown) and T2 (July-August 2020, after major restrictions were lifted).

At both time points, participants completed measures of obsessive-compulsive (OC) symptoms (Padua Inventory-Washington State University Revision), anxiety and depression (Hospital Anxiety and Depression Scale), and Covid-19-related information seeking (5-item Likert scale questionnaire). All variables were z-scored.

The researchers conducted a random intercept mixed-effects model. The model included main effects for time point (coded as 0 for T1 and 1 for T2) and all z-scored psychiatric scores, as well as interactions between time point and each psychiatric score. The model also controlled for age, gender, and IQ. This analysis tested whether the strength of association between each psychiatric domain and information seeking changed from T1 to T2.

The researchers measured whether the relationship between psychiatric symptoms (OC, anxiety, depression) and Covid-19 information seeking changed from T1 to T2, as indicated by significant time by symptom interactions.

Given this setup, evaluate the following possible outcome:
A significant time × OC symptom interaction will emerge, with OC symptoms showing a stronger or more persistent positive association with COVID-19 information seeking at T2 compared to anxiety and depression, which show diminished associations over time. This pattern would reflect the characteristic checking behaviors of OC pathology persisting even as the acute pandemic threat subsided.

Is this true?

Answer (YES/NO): NO